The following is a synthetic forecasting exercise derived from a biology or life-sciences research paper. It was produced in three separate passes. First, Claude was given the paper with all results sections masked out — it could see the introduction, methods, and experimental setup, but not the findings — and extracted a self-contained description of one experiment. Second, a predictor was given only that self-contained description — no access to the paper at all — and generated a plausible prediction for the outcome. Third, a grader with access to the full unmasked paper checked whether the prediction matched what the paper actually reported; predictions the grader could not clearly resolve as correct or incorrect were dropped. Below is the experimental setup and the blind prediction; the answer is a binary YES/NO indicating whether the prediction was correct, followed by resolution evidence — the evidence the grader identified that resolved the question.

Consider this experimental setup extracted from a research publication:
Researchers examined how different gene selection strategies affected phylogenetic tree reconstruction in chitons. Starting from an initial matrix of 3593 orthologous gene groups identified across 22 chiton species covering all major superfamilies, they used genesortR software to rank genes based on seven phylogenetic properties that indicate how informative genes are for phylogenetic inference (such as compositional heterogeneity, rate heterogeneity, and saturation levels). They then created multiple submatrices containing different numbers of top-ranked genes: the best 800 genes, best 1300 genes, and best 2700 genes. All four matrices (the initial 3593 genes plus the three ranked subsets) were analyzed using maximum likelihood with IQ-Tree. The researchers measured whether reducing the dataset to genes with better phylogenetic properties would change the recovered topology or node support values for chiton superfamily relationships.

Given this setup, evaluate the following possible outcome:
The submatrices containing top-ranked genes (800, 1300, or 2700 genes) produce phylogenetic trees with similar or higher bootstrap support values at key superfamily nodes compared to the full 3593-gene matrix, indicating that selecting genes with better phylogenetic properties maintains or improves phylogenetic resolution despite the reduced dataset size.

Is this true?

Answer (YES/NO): YES